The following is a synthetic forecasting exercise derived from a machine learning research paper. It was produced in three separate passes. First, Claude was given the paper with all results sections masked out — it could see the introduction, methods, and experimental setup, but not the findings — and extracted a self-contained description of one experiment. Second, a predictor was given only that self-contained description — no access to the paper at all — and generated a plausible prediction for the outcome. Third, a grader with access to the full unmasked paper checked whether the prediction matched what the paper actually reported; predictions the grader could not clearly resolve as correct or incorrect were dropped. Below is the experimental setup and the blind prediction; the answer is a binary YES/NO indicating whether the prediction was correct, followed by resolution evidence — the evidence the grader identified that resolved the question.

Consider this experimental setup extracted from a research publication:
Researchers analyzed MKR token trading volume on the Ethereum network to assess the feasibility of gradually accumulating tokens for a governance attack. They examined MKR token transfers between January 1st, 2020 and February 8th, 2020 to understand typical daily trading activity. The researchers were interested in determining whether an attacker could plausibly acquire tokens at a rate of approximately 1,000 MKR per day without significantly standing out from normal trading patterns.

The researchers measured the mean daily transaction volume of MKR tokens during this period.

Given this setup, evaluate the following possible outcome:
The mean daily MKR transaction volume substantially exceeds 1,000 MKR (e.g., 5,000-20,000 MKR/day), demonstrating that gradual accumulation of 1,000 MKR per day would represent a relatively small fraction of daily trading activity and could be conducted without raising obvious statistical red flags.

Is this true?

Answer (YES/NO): YES